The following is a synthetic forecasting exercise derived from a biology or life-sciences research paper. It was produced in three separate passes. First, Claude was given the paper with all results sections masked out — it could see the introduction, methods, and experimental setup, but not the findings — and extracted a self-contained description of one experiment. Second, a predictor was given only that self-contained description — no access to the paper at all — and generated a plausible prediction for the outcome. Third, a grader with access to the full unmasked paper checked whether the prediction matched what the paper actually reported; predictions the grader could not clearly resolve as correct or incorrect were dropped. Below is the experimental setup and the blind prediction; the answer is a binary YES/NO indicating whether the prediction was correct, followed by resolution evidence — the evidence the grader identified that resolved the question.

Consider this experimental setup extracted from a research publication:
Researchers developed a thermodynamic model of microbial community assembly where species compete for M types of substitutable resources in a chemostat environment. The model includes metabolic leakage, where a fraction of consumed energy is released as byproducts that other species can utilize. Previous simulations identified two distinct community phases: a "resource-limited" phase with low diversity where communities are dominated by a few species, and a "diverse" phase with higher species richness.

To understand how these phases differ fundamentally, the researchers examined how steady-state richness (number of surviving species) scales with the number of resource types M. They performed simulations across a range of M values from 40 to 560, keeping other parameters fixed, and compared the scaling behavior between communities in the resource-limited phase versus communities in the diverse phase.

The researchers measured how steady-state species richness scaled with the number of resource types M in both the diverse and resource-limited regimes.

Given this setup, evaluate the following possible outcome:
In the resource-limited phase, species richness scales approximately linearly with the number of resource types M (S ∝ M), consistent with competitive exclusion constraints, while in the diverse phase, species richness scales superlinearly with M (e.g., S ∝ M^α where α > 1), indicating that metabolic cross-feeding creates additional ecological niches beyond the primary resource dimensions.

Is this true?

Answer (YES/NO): NO